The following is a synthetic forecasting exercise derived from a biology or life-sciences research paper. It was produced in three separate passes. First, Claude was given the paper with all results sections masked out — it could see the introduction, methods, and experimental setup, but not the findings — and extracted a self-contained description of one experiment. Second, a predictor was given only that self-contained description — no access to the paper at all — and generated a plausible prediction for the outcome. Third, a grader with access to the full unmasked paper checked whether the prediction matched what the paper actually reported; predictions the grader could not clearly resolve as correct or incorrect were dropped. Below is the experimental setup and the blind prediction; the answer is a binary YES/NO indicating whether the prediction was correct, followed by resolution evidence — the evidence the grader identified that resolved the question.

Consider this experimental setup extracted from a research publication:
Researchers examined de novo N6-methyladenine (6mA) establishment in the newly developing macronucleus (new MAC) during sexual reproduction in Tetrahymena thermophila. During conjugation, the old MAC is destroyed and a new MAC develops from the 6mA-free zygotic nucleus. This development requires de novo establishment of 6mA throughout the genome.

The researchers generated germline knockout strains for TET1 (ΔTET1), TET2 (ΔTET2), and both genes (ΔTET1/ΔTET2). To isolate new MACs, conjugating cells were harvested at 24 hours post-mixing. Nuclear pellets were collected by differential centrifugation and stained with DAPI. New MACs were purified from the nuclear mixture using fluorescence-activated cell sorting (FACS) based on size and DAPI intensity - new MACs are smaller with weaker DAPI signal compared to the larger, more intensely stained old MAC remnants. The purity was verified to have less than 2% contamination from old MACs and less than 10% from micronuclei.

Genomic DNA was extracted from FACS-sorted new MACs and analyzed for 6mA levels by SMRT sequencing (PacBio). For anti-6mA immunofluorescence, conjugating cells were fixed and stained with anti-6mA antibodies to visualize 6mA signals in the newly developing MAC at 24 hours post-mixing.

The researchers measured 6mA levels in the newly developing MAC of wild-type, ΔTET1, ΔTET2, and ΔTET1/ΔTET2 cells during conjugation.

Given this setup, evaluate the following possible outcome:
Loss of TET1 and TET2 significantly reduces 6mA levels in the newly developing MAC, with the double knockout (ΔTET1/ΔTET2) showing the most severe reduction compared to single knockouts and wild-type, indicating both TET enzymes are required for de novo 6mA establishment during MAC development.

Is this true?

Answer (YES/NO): NO